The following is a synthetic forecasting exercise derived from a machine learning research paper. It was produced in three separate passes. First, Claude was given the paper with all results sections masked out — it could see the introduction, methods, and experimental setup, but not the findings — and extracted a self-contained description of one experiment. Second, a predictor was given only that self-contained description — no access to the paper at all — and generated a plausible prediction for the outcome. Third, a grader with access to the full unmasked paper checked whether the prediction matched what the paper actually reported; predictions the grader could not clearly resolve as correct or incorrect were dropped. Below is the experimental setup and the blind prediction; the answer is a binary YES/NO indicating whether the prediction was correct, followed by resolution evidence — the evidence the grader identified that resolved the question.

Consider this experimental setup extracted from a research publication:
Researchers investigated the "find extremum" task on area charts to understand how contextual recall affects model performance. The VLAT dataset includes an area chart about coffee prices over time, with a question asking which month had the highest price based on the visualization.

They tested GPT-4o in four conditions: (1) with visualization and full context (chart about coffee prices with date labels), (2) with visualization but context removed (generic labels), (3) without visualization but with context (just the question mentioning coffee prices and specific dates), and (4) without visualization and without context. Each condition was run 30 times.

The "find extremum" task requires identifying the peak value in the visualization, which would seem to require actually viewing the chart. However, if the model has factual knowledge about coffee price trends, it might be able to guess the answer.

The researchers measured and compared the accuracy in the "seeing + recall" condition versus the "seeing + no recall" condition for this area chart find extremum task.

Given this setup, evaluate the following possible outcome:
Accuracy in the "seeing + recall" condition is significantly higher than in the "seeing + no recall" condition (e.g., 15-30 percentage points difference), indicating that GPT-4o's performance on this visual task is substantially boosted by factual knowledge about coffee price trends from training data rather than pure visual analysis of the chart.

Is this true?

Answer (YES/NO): NO